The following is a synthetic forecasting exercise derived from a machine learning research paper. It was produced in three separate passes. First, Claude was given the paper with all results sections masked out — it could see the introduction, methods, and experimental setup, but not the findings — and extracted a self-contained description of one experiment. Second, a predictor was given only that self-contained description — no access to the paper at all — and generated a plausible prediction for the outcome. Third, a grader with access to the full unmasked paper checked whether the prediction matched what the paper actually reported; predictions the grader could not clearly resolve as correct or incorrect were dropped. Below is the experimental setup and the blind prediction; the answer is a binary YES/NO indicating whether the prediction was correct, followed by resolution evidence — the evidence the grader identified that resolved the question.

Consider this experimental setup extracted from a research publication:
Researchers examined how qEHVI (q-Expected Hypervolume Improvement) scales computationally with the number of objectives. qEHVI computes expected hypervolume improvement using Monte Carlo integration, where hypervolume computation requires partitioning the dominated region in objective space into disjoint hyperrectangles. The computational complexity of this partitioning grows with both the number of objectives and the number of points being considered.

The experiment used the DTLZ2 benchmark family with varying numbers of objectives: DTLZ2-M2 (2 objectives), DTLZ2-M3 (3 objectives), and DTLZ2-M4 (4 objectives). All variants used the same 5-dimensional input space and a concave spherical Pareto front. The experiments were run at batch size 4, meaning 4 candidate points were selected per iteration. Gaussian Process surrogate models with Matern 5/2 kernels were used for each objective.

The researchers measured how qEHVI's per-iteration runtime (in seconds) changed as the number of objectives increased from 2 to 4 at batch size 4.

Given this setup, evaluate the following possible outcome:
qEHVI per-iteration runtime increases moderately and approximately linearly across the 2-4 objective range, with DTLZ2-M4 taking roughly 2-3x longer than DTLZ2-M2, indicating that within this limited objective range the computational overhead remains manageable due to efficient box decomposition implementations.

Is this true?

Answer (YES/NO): NO